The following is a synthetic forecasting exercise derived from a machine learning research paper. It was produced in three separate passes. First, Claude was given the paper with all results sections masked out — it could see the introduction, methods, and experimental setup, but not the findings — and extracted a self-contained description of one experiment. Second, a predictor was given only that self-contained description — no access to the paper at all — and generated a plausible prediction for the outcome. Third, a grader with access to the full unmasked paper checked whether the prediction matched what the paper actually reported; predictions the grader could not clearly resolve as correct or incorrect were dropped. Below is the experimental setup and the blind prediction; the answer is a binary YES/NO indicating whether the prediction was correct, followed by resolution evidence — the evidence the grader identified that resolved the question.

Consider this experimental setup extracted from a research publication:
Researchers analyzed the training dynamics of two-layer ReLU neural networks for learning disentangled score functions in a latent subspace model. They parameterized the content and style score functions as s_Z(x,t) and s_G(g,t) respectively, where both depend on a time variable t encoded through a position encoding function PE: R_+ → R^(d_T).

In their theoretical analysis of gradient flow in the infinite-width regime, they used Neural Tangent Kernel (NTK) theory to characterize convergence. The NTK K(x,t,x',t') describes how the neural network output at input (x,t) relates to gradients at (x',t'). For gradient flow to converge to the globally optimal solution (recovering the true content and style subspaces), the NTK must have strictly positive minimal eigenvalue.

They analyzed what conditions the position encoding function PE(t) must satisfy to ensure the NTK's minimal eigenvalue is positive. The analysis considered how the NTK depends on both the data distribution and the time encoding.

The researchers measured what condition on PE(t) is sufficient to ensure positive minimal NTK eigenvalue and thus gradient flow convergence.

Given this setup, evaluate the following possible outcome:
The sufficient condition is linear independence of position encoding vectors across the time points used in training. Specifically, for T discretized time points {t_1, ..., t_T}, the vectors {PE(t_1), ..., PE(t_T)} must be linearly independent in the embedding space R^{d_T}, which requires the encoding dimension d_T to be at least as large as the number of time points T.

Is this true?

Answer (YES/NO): YES